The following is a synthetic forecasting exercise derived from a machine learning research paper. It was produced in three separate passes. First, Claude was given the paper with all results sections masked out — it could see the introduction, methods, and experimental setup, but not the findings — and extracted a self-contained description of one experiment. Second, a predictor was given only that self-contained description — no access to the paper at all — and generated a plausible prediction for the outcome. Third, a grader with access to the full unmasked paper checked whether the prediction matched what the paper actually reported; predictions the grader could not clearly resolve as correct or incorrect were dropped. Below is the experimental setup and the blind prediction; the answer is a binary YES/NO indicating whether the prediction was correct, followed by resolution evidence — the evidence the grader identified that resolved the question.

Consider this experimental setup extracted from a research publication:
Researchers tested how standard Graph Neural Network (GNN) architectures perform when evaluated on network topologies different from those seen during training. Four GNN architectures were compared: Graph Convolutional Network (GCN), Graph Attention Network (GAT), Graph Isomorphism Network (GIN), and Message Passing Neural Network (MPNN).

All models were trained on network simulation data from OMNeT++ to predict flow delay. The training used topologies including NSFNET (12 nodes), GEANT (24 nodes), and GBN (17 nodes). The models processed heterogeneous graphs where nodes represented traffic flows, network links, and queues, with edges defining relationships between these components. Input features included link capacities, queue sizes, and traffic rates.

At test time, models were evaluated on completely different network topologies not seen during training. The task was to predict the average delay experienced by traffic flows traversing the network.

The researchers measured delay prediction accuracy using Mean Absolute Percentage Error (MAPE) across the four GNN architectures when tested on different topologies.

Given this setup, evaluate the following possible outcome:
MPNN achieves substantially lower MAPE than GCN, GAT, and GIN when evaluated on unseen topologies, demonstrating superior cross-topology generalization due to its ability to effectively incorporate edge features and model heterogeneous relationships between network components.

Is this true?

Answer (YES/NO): NO